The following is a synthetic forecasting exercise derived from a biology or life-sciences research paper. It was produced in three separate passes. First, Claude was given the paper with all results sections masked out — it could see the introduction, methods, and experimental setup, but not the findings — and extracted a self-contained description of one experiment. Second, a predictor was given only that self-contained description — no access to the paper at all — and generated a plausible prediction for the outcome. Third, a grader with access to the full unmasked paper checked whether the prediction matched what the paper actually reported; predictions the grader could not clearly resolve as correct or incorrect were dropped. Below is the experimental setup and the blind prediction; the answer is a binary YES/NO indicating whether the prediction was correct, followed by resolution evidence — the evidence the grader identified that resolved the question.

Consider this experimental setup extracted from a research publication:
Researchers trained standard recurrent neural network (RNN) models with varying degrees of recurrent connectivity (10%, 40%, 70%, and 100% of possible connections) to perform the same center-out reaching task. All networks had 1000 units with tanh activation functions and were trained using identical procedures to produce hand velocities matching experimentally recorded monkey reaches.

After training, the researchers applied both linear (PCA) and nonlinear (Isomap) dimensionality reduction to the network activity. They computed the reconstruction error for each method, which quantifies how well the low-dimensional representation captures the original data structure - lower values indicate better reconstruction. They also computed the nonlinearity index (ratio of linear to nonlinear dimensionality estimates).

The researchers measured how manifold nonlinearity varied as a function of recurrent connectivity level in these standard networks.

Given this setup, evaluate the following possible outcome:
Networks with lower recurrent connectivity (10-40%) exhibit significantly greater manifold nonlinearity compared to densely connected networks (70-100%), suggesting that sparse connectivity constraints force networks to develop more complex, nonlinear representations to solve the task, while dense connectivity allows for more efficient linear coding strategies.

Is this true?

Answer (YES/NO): NO